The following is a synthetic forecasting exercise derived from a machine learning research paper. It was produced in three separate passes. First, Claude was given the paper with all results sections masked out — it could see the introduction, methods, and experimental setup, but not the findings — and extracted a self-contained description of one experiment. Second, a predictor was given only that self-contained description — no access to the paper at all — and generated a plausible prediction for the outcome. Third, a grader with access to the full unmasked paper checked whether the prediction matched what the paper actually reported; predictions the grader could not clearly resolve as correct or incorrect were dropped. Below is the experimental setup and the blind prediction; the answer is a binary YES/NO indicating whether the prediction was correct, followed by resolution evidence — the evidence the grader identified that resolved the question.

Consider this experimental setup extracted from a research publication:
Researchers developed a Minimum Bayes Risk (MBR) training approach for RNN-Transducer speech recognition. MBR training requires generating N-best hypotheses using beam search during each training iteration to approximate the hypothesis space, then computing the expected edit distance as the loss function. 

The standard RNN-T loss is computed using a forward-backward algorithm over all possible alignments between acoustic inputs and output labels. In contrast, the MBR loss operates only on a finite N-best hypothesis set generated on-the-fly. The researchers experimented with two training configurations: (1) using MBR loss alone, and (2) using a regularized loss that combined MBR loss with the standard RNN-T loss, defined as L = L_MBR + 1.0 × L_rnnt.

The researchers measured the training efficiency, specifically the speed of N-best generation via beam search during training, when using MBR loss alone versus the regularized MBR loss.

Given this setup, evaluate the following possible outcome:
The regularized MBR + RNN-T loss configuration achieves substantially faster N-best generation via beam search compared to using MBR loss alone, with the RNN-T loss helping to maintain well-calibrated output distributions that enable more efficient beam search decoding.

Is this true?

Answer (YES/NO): YES